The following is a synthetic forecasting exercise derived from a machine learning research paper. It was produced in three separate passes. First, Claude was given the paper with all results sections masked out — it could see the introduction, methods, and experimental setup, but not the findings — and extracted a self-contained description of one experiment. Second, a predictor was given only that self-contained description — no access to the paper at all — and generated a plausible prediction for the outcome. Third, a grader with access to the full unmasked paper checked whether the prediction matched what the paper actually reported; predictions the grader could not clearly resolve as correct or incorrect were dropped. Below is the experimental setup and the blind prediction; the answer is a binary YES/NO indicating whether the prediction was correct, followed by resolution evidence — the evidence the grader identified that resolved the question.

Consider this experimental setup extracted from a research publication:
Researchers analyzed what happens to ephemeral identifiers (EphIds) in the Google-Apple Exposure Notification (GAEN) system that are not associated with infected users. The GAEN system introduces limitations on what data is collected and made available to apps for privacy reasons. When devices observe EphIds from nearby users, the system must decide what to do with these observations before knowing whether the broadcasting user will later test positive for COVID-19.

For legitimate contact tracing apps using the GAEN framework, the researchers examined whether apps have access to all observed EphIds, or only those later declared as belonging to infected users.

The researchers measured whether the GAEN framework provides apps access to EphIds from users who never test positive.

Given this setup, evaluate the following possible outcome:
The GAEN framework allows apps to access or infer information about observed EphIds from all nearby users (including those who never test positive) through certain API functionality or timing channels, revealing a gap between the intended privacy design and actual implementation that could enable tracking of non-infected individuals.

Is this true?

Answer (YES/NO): NO